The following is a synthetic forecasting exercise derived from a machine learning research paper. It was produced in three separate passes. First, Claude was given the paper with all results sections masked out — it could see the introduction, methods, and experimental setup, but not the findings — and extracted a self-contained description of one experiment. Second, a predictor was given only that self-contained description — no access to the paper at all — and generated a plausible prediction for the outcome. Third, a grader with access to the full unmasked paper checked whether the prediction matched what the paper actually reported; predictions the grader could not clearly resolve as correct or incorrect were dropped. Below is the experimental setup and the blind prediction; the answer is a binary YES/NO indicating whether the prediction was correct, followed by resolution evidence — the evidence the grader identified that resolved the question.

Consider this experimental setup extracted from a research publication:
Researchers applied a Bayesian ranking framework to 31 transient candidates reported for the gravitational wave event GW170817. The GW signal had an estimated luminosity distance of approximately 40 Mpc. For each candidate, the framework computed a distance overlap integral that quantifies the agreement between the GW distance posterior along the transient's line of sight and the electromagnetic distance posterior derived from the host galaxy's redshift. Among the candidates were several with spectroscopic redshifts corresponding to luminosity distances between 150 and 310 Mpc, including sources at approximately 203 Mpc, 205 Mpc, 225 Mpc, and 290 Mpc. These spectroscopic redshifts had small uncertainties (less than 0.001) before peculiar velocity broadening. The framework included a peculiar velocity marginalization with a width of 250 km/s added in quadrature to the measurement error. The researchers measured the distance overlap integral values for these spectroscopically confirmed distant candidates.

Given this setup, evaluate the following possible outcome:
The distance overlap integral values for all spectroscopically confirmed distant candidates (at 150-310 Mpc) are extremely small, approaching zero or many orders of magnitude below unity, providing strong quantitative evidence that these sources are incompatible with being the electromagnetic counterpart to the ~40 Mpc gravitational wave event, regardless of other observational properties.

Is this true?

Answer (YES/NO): YES